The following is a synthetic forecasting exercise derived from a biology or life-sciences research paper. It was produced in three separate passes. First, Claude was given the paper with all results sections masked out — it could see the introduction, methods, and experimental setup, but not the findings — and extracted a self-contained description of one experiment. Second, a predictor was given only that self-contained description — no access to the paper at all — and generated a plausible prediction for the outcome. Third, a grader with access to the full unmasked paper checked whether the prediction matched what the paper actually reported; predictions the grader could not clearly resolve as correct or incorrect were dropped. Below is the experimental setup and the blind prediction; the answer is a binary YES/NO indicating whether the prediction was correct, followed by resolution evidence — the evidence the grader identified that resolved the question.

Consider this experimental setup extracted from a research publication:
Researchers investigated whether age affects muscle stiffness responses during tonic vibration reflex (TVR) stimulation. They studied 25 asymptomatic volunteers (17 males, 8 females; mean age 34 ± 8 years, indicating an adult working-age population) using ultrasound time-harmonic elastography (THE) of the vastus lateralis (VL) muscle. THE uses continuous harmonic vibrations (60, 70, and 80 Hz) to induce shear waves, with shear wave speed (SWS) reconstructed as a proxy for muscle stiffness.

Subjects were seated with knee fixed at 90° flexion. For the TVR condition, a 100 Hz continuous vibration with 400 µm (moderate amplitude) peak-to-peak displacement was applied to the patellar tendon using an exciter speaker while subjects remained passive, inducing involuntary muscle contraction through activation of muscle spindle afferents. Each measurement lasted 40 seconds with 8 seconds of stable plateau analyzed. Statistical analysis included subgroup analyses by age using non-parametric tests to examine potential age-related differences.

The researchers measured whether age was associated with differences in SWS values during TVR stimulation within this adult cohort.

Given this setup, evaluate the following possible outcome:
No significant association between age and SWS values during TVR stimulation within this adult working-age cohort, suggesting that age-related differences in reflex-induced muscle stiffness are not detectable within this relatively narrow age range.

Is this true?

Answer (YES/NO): YES